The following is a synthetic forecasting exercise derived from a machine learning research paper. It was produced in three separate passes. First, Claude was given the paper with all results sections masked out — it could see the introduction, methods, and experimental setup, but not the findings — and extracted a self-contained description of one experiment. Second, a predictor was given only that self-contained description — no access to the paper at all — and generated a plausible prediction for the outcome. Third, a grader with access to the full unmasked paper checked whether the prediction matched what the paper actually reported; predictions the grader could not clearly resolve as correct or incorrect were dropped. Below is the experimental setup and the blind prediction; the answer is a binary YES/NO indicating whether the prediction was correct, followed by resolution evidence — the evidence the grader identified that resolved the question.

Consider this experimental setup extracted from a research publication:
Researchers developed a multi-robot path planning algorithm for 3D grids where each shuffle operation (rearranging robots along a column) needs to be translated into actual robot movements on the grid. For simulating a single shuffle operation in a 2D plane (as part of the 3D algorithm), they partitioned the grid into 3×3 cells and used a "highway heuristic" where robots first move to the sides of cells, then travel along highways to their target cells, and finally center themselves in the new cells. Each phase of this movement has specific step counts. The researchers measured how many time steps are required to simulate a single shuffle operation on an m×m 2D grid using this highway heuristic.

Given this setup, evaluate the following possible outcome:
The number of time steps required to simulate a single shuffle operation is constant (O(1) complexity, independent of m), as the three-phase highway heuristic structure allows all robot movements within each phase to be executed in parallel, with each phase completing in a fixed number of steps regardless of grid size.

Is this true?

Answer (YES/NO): NO